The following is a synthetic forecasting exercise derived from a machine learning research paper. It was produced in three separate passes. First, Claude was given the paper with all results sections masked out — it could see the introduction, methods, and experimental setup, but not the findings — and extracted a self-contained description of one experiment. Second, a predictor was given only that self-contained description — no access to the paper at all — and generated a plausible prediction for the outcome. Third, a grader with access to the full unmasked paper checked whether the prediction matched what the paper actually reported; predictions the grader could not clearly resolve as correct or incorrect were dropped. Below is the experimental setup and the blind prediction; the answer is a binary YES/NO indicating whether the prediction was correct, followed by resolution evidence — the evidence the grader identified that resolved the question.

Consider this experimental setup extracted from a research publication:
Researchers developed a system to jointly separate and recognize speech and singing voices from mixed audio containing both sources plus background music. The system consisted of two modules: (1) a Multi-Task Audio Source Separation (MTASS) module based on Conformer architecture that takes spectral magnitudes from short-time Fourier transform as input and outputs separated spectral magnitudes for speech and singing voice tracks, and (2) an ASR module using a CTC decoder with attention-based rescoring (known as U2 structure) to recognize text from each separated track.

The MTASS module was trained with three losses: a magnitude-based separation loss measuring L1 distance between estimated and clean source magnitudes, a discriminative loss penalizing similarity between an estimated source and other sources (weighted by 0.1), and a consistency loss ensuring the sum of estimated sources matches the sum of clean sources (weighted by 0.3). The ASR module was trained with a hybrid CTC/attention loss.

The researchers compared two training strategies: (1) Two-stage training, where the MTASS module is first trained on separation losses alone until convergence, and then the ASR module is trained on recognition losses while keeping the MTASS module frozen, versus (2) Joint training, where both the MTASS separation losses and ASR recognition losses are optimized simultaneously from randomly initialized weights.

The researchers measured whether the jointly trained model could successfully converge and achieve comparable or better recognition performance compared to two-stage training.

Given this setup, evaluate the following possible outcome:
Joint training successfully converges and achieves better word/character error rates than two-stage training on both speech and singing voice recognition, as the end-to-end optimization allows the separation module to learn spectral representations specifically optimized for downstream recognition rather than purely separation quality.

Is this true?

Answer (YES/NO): NO